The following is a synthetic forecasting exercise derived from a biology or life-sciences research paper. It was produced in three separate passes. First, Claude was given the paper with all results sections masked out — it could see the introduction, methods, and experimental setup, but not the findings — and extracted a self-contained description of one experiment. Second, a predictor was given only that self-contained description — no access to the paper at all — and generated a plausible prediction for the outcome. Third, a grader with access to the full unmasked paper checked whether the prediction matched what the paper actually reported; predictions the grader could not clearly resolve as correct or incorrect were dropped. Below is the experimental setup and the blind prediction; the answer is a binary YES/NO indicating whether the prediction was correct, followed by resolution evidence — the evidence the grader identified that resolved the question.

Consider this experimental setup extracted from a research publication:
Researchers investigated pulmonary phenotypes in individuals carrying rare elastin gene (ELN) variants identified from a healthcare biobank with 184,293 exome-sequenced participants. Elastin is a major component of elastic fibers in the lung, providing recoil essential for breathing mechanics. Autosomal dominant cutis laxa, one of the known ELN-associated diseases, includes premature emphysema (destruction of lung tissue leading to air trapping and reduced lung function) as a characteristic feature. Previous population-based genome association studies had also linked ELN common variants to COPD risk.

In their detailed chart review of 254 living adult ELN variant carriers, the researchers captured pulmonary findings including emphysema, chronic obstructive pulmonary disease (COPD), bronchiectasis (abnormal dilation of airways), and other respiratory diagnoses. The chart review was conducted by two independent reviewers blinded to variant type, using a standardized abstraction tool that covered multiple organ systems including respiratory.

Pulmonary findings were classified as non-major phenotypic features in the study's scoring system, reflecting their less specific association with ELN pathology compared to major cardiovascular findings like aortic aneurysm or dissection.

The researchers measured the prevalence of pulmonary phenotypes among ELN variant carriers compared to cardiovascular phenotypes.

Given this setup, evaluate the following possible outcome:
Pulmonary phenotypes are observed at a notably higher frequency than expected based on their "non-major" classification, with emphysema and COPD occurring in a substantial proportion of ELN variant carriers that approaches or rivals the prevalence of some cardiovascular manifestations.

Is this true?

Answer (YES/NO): NO